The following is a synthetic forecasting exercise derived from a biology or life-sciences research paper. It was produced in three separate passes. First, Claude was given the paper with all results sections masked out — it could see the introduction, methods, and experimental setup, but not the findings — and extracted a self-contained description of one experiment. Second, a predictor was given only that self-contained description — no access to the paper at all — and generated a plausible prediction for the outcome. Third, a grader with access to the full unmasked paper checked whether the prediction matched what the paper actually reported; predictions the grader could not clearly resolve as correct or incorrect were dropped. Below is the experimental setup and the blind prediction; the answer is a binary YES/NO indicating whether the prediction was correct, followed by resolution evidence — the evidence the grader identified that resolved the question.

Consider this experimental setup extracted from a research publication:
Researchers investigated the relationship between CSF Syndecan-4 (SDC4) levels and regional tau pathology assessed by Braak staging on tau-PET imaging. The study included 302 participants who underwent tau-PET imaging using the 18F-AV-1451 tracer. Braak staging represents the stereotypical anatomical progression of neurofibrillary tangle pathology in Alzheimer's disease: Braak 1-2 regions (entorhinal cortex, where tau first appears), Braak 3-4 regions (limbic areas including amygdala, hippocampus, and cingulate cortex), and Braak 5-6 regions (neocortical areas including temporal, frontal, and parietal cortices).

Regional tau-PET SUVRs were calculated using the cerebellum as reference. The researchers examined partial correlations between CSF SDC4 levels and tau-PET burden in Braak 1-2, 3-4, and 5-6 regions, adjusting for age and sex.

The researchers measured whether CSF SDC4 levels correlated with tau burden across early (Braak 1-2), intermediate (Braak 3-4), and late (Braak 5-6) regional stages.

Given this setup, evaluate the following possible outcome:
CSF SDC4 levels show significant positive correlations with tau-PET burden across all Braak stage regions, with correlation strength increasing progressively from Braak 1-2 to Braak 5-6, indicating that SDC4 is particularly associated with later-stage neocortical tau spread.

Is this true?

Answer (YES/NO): NO